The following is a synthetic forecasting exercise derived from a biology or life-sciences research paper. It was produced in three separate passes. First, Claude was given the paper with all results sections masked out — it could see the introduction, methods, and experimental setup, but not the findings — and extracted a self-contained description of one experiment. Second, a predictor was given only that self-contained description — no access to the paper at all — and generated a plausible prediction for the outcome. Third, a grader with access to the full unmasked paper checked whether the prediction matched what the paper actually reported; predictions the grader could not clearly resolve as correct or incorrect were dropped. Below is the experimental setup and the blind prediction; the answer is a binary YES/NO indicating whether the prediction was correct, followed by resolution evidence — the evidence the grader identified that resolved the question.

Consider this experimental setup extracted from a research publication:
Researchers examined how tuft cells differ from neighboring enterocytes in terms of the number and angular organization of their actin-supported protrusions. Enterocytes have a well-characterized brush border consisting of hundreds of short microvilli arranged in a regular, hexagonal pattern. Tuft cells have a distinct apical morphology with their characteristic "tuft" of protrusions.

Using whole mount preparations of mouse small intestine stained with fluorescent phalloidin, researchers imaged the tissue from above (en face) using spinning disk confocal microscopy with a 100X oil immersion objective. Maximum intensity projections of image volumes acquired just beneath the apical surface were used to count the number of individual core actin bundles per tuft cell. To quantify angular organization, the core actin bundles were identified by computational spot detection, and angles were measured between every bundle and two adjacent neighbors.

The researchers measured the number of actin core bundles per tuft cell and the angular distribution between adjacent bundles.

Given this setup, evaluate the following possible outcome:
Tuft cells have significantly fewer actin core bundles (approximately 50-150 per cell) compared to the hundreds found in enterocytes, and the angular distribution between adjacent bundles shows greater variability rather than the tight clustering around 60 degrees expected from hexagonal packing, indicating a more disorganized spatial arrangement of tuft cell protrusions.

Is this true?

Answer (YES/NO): NO